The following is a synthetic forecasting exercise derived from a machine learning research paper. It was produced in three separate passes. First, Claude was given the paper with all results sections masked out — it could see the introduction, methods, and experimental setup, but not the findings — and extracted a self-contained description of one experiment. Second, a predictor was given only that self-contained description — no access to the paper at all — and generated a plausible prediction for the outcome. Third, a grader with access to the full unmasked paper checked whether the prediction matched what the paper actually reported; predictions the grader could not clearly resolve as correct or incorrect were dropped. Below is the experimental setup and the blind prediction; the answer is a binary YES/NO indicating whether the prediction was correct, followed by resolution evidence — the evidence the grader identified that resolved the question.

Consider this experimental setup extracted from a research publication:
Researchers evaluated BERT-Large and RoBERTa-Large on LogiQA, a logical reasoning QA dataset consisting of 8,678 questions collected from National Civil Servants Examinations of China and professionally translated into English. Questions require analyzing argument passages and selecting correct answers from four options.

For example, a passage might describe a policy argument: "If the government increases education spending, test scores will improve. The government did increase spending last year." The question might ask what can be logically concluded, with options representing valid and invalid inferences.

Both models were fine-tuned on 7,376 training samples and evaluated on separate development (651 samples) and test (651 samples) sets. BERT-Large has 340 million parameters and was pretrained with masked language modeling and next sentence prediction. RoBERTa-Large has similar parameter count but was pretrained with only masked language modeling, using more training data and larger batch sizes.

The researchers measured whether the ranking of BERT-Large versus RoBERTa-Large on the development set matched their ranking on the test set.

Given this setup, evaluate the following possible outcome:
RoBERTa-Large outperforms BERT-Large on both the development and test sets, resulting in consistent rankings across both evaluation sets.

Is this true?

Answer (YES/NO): YES